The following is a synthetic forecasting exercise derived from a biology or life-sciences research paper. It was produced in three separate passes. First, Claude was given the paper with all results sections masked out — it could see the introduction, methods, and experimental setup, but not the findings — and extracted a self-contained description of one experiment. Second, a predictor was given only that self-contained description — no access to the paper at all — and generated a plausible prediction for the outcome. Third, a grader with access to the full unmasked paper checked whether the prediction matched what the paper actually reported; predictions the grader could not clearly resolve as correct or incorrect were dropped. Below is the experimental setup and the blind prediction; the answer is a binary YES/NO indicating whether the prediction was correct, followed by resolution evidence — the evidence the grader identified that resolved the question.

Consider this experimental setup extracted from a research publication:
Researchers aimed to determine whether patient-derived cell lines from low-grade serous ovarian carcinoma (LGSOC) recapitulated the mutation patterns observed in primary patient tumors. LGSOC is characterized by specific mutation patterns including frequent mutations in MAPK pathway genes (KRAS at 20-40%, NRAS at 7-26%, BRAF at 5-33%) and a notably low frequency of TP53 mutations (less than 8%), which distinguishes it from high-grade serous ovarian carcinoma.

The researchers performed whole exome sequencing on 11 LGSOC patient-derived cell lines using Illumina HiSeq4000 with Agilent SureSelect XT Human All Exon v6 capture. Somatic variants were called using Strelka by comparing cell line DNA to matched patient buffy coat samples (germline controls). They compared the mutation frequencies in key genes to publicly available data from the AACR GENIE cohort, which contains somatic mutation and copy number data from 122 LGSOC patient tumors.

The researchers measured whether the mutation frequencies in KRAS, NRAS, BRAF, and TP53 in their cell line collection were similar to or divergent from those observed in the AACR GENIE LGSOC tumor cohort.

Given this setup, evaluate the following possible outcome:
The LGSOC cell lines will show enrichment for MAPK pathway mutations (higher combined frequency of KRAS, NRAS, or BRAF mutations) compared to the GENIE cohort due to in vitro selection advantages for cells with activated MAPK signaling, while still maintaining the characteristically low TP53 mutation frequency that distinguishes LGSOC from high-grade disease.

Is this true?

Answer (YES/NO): NO